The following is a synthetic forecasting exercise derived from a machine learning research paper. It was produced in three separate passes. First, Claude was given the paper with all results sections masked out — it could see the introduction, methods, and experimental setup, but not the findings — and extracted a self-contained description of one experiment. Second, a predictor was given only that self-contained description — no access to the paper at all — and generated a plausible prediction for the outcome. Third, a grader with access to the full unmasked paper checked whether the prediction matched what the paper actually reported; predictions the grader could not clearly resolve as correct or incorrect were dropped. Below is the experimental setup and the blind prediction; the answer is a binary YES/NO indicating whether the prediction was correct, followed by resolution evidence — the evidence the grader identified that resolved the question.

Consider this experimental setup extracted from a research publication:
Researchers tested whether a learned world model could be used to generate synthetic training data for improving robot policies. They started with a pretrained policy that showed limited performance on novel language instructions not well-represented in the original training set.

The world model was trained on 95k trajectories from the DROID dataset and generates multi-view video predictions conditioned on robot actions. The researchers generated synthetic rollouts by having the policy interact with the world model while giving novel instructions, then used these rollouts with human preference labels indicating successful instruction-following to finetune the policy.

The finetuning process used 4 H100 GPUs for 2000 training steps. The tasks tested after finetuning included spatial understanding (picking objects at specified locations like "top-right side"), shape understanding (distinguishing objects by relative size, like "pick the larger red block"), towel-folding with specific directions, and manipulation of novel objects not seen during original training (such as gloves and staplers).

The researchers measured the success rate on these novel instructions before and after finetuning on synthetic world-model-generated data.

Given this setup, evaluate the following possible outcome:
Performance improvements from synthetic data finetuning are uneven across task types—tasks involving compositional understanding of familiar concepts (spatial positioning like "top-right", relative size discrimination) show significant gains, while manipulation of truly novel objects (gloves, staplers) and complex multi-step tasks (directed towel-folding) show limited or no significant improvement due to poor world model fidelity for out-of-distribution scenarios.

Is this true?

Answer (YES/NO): NO